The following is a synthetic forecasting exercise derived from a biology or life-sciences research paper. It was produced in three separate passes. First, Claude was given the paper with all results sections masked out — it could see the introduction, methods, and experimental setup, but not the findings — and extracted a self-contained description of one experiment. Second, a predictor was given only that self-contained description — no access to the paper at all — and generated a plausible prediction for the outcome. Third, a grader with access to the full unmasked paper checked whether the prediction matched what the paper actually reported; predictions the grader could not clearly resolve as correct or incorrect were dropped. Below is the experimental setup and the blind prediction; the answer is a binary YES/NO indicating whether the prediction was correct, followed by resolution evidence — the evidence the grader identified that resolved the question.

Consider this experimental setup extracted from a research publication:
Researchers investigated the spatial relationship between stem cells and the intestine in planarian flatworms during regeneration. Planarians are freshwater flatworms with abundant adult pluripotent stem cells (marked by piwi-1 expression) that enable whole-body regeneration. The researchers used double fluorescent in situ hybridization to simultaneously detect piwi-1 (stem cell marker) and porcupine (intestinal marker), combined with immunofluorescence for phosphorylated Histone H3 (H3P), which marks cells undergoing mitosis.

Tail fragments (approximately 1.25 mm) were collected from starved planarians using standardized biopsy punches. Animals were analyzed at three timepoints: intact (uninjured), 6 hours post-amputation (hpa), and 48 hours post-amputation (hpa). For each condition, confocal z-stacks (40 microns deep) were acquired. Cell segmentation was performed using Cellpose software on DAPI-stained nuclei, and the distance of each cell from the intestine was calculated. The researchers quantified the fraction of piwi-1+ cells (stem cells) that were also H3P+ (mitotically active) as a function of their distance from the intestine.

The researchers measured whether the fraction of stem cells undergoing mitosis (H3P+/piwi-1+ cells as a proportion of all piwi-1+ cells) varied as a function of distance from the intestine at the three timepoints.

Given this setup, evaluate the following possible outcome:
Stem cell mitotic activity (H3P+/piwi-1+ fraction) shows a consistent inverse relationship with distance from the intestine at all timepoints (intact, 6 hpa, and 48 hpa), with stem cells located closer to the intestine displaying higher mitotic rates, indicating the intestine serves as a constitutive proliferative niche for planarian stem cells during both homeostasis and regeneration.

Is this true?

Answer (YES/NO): NO